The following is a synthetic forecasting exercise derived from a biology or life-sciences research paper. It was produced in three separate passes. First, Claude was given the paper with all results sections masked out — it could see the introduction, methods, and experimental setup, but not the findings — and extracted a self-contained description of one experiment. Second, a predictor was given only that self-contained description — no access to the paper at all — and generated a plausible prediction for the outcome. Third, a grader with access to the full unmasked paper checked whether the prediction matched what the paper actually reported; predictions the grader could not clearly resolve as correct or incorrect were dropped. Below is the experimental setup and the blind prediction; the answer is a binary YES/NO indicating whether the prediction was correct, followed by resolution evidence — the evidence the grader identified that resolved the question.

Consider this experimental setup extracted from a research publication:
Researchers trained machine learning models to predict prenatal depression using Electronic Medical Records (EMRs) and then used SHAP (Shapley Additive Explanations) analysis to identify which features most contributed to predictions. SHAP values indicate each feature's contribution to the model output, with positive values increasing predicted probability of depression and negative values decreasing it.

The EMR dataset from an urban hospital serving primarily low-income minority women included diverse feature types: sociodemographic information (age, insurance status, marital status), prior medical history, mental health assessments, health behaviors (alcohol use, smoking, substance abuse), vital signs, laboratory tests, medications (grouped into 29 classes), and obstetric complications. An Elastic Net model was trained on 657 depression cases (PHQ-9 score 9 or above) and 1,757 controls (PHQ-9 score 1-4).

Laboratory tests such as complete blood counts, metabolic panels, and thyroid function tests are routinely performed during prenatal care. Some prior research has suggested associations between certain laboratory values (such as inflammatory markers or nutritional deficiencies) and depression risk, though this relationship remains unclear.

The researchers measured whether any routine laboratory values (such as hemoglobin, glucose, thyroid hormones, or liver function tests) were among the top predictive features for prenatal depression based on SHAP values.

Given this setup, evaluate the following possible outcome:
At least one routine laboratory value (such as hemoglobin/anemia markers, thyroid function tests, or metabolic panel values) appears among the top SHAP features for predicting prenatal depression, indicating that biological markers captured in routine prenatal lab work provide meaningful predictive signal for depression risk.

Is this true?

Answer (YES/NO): YES